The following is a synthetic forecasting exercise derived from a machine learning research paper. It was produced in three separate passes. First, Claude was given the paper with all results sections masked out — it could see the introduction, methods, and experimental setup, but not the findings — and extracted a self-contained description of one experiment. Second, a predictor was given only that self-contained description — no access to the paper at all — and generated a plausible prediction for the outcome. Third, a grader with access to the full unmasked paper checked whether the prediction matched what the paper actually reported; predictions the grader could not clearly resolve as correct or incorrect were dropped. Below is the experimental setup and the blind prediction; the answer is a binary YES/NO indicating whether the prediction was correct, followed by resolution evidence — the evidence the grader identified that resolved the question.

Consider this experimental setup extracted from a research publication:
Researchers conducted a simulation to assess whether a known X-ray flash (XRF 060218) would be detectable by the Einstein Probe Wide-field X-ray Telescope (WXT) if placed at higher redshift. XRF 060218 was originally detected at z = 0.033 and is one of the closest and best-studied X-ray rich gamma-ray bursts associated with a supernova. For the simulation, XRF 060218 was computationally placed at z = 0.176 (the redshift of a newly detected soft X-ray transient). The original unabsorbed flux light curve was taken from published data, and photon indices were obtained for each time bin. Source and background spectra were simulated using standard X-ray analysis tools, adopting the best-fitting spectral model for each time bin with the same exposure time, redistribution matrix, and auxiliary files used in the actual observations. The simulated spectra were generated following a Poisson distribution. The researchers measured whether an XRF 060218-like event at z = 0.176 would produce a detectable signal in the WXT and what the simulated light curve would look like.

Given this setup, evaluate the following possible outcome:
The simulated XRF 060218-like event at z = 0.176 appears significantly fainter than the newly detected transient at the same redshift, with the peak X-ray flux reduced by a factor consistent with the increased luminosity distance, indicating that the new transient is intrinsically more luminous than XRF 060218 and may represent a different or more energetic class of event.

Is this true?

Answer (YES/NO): NO